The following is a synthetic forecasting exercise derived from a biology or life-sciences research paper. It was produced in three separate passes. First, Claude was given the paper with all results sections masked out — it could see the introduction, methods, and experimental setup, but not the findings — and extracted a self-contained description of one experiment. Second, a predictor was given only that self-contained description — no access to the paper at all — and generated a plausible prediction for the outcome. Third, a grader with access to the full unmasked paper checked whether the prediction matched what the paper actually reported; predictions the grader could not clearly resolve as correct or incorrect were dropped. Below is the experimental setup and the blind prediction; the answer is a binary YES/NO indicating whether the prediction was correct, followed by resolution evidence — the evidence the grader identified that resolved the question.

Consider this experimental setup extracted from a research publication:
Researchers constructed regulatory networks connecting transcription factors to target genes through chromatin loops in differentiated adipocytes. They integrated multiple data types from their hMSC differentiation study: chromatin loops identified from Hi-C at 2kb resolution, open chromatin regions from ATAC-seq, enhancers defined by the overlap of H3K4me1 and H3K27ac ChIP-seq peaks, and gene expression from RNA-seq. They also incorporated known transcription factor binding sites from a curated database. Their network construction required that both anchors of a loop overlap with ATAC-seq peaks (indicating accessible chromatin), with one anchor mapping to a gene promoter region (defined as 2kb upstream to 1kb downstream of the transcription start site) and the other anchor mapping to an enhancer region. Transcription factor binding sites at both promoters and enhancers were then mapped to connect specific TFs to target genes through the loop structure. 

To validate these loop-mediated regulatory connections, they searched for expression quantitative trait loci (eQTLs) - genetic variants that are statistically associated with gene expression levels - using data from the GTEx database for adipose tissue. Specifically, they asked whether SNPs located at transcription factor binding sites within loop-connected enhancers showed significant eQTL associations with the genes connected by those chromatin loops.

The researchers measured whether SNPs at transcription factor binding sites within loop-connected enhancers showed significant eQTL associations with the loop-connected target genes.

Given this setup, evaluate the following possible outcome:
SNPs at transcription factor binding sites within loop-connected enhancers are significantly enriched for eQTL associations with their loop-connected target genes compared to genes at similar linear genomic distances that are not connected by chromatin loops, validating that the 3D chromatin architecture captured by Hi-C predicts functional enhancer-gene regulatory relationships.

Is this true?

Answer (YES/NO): NO